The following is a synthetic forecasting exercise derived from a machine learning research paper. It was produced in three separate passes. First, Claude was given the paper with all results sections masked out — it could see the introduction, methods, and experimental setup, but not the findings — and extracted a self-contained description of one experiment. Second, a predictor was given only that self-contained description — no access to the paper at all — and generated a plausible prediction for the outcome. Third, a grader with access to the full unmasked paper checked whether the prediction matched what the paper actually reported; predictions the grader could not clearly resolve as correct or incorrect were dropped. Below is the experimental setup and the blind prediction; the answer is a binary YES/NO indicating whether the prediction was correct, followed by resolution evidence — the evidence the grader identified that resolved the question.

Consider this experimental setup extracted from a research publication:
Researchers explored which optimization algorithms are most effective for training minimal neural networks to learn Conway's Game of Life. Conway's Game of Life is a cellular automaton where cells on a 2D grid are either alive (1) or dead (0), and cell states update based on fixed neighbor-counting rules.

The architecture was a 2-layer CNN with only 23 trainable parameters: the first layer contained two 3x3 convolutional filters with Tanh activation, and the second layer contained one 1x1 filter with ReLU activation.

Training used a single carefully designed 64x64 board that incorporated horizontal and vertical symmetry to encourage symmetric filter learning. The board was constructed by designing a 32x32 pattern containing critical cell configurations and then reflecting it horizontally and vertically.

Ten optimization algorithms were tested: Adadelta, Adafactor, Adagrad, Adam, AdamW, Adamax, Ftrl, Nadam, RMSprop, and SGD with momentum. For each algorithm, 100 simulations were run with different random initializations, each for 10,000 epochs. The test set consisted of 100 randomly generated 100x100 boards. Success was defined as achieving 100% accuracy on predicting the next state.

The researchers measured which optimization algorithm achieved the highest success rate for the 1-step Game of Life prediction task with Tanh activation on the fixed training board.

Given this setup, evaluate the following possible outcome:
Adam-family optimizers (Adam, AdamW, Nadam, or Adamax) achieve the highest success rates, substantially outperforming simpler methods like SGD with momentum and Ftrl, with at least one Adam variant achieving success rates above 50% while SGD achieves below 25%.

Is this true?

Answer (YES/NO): NO